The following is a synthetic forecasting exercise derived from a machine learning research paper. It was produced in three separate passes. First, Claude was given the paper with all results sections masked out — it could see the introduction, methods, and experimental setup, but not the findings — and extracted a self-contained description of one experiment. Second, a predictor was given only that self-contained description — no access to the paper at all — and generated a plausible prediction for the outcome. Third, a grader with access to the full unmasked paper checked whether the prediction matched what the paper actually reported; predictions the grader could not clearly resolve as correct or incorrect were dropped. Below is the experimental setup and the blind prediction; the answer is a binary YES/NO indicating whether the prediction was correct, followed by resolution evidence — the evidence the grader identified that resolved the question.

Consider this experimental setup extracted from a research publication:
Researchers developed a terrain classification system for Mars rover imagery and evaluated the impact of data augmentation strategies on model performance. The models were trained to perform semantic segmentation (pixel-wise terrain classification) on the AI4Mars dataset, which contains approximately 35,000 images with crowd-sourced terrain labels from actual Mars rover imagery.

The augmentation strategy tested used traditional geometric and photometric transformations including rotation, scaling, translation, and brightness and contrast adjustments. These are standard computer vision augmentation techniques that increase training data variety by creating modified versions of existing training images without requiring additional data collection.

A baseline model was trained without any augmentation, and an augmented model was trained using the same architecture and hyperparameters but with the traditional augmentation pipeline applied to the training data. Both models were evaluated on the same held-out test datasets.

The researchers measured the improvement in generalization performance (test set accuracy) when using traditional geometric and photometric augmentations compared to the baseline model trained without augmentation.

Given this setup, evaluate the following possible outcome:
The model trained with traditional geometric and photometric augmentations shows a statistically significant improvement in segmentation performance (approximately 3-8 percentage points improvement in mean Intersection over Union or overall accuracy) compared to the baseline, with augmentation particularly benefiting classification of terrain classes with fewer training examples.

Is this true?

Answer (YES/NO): NO